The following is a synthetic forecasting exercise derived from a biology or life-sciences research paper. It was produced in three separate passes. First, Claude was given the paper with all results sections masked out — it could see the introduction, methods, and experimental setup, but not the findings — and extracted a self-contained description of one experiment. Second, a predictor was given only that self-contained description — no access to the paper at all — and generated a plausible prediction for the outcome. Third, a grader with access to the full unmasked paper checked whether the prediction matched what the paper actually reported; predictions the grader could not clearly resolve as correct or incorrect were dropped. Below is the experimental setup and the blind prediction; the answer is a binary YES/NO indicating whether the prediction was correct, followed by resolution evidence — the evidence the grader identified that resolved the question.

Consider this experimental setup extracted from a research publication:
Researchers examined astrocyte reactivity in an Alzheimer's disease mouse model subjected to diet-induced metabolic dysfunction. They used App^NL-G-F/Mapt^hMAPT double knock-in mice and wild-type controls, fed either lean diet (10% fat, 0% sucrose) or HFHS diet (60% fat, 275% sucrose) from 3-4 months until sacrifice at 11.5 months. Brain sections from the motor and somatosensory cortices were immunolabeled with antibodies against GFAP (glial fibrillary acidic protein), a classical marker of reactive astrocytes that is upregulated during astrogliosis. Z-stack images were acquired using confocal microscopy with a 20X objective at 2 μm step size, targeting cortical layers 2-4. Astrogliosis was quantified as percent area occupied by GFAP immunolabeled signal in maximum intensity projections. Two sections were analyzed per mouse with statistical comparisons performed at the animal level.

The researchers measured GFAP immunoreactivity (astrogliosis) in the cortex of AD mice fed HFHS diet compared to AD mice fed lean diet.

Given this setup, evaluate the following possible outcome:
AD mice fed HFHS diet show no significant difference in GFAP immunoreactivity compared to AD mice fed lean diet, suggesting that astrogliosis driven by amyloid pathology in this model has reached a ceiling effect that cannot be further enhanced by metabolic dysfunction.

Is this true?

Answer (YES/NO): YES